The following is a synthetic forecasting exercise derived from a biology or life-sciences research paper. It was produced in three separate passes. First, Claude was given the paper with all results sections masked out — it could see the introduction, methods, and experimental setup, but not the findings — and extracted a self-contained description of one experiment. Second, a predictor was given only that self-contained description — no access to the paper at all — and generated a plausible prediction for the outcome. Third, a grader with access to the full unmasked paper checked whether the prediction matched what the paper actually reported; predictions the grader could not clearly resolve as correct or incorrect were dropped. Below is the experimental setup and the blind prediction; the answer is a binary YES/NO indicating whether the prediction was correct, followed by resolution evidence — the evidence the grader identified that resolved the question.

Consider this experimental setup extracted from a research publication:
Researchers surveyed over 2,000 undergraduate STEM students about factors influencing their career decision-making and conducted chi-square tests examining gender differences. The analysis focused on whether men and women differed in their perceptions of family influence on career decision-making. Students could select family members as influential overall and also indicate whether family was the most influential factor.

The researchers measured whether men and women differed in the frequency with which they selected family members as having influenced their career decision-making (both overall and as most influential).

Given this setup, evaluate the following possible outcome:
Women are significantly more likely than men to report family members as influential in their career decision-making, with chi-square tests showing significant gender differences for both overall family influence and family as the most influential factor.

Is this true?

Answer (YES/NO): NO